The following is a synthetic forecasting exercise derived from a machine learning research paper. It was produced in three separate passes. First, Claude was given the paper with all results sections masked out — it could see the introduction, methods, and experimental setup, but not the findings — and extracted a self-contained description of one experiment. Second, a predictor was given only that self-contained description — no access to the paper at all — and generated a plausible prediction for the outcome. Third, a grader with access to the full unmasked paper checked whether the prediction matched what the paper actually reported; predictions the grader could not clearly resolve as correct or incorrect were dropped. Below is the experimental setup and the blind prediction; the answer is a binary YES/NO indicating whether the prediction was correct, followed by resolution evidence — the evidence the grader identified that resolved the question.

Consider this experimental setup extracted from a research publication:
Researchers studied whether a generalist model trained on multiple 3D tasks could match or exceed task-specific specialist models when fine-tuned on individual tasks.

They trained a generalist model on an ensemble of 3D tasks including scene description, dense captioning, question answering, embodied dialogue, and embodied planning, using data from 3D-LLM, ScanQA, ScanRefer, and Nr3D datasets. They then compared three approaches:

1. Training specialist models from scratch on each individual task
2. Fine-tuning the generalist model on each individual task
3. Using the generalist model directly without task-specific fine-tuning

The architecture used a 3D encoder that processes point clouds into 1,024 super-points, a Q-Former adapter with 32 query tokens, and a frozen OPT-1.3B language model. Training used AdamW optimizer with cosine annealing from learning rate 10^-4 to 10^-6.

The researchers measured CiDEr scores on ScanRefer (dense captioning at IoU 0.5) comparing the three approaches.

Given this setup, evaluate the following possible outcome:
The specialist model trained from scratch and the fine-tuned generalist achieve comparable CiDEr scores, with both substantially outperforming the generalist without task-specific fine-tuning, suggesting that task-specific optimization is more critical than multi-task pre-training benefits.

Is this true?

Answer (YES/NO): NO